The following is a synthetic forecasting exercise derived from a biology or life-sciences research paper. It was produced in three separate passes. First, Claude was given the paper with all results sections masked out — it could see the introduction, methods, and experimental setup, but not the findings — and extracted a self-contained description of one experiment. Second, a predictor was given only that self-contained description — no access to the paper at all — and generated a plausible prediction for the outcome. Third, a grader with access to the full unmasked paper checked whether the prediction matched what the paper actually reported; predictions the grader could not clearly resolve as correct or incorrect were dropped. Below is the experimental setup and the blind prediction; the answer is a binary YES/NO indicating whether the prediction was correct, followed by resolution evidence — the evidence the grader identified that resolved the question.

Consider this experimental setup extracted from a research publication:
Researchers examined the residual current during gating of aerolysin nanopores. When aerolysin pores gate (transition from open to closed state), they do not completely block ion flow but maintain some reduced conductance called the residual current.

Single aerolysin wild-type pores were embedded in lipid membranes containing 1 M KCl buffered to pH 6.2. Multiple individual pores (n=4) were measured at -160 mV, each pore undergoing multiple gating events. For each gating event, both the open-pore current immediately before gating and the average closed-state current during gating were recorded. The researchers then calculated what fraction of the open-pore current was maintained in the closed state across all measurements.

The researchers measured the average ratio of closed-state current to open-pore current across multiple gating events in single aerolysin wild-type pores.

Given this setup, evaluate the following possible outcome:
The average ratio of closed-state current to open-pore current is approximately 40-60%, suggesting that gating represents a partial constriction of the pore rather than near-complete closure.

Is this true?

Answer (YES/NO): NO